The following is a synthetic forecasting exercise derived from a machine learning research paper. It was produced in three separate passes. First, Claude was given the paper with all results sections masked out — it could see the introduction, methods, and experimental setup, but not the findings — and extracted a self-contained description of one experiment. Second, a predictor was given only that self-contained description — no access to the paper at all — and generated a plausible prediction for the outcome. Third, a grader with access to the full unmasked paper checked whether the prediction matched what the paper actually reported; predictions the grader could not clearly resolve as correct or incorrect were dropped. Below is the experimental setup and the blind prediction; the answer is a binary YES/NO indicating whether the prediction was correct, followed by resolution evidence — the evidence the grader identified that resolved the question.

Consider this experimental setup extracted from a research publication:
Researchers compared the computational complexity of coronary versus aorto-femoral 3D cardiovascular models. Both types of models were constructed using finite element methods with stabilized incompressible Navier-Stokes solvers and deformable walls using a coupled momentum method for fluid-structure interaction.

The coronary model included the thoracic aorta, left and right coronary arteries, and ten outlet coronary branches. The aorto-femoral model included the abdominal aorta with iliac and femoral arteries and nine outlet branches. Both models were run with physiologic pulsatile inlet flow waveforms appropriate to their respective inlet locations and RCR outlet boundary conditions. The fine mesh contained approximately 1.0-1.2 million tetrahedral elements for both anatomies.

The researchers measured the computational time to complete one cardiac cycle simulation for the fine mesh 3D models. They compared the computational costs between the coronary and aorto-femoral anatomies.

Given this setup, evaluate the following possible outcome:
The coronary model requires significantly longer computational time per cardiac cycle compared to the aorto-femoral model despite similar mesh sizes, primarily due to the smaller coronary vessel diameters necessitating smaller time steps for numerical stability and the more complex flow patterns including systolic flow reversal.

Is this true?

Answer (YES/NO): NO